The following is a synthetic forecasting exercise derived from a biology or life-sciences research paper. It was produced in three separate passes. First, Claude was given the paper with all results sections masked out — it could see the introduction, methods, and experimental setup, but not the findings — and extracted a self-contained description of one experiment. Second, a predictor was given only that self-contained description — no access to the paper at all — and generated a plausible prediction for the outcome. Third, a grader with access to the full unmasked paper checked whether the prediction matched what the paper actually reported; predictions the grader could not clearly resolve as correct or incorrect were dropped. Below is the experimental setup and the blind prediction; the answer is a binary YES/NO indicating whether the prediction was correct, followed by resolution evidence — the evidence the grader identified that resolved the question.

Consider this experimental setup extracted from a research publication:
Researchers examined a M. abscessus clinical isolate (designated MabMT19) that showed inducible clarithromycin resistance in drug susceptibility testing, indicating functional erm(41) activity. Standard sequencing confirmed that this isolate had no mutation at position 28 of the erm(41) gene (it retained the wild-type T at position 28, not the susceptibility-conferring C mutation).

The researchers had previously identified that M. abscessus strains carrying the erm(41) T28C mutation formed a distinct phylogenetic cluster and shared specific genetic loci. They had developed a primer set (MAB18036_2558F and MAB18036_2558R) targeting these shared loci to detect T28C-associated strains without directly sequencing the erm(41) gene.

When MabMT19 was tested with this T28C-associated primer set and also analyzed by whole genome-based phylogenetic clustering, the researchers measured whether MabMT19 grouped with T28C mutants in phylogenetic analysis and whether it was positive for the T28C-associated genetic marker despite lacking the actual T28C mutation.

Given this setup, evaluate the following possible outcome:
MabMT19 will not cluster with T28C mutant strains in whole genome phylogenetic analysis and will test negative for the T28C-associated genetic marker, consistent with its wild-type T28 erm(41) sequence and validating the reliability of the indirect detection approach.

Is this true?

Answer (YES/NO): NO